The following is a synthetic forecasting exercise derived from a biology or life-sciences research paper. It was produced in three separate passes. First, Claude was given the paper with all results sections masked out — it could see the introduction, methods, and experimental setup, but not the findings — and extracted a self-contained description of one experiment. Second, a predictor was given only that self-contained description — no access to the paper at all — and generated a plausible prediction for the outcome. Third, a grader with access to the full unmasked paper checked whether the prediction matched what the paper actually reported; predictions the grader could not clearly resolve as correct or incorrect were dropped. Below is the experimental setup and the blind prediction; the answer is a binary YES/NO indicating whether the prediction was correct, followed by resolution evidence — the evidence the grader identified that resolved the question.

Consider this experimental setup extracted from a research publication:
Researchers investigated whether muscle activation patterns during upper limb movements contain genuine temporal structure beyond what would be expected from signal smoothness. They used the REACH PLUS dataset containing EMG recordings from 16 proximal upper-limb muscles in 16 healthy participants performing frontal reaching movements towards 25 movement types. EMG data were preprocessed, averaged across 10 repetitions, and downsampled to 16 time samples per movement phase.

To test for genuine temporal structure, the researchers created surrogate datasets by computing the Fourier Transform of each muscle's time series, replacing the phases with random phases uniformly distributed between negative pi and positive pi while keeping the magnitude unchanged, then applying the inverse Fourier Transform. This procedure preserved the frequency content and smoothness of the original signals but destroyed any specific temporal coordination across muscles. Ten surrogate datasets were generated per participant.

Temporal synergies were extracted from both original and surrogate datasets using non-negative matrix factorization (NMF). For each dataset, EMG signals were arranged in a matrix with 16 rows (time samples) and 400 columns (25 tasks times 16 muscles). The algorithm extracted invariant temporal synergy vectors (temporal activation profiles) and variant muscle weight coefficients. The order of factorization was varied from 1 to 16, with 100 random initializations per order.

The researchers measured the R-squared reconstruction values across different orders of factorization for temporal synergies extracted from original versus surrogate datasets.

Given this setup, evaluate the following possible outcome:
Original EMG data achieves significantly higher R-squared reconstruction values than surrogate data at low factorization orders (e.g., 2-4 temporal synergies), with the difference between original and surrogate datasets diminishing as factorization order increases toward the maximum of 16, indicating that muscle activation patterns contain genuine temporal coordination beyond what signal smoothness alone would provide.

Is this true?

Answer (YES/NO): YES